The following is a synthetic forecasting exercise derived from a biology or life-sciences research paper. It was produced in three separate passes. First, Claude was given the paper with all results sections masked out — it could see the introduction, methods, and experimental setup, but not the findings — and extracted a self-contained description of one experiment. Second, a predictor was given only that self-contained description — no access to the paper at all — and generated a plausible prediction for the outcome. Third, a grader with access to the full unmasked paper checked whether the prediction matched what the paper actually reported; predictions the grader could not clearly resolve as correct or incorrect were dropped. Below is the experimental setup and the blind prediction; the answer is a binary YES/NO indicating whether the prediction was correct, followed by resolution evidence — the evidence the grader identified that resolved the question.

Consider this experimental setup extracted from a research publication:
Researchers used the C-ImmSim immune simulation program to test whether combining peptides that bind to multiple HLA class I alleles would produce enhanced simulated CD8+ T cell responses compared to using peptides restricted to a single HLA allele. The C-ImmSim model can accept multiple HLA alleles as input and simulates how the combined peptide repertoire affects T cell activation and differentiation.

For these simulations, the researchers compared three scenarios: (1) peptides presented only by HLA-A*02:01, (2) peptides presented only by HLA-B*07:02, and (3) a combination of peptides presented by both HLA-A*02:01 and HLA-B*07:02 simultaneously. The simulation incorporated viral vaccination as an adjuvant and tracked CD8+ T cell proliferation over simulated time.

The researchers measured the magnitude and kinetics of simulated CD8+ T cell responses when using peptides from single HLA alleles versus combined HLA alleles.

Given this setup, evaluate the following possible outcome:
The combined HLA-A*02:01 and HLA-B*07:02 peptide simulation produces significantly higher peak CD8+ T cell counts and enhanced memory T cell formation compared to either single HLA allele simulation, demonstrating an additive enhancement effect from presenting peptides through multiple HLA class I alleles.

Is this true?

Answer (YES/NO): NO